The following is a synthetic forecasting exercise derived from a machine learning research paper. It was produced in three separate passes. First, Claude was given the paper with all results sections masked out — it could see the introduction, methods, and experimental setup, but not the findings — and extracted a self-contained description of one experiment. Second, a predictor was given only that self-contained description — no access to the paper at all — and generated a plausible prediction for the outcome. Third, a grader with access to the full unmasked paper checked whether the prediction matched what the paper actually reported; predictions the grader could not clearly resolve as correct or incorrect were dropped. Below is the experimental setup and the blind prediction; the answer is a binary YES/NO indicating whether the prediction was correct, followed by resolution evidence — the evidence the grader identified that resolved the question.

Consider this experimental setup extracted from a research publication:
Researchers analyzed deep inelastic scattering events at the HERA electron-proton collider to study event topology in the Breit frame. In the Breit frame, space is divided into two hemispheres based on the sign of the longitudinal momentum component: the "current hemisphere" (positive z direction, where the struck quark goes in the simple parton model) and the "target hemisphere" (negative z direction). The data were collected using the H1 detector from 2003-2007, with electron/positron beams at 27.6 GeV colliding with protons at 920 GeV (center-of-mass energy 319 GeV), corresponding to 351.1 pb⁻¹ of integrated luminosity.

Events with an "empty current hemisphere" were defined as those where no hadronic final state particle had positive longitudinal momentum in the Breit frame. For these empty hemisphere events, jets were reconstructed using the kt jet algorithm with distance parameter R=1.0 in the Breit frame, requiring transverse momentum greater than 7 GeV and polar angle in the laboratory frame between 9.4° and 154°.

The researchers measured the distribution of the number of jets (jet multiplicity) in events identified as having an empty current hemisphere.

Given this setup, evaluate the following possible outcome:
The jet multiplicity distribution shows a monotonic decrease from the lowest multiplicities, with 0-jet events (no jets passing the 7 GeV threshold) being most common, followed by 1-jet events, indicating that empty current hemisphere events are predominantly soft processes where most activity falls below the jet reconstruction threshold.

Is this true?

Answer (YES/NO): NO